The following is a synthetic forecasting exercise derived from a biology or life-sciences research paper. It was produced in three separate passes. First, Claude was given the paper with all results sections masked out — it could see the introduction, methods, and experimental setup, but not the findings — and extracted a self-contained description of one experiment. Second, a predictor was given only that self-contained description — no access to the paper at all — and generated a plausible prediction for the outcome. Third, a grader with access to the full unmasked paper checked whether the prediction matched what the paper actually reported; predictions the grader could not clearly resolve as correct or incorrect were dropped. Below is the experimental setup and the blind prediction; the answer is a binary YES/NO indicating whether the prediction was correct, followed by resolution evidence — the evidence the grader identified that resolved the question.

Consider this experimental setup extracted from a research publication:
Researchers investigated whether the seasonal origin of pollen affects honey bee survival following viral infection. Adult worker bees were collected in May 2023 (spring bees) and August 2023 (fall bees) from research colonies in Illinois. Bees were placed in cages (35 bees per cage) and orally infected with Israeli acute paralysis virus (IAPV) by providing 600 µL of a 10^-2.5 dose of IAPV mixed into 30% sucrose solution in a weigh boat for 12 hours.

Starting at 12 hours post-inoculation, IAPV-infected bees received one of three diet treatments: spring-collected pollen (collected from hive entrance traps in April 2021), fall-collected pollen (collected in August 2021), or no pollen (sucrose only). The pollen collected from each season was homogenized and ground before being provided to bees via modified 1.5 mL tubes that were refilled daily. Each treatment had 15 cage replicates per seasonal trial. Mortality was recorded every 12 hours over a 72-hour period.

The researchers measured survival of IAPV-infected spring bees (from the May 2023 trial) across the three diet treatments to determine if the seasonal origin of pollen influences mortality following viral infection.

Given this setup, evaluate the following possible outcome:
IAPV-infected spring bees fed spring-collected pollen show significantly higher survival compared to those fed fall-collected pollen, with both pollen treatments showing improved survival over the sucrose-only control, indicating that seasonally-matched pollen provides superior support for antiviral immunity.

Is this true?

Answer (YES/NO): NO